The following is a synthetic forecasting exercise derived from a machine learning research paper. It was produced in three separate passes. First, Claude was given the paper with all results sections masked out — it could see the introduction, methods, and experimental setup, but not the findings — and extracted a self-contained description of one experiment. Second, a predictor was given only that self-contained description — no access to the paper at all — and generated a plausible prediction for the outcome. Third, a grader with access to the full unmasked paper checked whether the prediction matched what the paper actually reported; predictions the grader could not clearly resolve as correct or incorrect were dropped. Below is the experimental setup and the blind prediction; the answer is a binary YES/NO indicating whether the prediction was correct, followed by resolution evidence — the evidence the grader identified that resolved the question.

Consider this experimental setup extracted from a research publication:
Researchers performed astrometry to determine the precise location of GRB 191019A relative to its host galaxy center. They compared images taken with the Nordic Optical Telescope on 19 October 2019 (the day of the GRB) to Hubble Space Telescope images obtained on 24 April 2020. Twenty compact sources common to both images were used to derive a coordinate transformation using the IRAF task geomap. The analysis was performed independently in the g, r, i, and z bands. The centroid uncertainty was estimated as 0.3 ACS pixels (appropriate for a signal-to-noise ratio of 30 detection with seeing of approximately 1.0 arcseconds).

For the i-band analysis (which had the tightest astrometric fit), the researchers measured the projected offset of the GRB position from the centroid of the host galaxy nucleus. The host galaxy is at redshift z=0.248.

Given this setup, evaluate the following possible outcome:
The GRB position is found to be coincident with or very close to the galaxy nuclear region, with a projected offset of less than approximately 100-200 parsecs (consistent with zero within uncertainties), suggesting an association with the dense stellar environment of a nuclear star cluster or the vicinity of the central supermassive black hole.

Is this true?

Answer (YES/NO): YES